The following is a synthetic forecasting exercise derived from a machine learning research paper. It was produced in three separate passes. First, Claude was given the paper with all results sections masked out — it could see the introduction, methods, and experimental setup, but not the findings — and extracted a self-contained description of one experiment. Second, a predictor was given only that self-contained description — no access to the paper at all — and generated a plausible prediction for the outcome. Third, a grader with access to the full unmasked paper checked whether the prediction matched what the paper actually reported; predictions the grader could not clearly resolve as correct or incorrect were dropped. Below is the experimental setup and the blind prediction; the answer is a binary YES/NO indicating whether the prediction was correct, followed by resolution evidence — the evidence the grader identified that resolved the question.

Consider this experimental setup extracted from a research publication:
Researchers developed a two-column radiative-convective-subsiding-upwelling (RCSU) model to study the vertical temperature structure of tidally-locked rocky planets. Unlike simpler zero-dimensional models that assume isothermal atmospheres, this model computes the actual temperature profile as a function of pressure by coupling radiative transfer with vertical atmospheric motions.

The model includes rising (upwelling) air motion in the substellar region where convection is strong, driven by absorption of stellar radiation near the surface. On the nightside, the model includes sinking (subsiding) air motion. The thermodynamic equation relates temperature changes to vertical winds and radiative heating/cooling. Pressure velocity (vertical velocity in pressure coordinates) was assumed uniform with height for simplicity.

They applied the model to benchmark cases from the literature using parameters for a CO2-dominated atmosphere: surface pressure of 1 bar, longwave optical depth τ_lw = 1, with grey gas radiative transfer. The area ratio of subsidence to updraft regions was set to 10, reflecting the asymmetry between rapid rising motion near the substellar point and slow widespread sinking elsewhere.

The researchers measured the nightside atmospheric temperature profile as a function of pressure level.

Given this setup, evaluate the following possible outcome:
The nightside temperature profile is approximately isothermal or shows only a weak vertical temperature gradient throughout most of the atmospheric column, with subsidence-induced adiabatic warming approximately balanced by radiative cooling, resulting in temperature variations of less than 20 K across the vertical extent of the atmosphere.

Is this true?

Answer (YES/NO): NO